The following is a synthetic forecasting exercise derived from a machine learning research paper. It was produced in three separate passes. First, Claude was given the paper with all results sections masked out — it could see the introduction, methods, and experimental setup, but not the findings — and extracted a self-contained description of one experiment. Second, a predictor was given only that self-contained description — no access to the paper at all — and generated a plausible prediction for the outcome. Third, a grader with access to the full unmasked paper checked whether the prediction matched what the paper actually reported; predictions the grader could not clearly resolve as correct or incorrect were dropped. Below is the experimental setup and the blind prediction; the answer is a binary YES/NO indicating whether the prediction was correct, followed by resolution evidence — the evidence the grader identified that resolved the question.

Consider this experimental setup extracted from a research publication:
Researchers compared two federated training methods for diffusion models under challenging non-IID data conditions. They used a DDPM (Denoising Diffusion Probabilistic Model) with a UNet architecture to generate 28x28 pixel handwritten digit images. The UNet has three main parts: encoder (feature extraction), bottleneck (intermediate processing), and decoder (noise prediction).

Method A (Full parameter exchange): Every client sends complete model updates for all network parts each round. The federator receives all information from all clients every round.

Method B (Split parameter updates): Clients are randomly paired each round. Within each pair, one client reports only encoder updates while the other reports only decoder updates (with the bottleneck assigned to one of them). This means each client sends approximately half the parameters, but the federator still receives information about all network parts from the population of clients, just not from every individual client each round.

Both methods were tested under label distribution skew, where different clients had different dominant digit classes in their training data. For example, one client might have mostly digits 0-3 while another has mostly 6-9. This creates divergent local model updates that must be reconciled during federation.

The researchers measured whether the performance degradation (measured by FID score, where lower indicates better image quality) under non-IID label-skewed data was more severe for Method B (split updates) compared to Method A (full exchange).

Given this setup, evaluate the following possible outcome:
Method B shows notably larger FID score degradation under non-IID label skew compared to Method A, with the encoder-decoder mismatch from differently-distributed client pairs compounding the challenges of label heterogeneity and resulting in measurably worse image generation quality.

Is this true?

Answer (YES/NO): YES